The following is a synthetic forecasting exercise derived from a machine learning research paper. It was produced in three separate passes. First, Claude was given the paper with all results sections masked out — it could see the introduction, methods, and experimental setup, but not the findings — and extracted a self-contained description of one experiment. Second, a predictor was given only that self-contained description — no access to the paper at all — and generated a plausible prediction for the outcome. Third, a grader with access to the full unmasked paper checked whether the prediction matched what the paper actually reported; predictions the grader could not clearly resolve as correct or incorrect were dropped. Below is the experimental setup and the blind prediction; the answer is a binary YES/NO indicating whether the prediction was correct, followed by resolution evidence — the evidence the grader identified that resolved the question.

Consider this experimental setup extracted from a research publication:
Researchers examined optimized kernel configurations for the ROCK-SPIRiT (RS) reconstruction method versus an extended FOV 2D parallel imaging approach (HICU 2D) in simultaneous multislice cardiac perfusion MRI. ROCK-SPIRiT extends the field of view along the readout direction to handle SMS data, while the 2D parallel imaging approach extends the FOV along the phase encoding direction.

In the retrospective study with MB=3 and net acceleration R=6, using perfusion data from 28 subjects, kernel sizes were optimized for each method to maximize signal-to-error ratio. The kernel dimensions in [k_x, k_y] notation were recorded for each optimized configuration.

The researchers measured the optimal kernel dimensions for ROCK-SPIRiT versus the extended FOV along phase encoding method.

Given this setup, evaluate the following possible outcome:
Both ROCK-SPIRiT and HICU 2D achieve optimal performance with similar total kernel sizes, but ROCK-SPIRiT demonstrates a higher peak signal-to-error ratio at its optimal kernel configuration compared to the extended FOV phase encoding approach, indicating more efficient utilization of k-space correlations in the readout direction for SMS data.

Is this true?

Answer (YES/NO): NO